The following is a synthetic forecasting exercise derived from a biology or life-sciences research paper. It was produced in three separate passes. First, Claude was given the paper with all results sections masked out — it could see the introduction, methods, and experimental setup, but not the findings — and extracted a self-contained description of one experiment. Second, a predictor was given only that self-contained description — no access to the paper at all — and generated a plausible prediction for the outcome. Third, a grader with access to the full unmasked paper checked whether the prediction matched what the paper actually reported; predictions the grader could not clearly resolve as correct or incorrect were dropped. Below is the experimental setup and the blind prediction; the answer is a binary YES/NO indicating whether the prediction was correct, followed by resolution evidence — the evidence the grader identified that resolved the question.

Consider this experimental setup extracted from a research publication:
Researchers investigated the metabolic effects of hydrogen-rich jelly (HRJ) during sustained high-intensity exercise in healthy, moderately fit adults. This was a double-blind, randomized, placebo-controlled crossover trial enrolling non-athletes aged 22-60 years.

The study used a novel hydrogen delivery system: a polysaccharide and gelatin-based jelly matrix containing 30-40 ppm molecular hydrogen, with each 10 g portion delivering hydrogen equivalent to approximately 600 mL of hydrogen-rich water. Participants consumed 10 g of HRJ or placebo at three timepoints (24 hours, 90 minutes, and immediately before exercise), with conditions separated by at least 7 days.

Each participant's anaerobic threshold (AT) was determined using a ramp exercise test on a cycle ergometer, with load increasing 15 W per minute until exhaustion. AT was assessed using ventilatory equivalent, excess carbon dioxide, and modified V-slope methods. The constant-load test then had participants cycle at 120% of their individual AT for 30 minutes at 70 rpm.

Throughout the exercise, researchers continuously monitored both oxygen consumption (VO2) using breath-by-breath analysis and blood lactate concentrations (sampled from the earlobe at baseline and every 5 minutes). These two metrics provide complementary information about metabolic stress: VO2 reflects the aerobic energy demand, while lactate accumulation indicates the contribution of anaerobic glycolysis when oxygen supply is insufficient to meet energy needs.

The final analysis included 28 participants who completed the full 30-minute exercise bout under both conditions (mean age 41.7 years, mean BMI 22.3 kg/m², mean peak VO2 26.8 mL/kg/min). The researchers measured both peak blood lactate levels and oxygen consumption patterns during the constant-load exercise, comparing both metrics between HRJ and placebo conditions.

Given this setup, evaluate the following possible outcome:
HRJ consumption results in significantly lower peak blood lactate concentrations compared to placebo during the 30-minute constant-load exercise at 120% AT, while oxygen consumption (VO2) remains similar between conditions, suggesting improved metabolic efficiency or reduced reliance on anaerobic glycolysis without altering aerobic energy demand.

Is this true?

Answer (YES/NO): NO